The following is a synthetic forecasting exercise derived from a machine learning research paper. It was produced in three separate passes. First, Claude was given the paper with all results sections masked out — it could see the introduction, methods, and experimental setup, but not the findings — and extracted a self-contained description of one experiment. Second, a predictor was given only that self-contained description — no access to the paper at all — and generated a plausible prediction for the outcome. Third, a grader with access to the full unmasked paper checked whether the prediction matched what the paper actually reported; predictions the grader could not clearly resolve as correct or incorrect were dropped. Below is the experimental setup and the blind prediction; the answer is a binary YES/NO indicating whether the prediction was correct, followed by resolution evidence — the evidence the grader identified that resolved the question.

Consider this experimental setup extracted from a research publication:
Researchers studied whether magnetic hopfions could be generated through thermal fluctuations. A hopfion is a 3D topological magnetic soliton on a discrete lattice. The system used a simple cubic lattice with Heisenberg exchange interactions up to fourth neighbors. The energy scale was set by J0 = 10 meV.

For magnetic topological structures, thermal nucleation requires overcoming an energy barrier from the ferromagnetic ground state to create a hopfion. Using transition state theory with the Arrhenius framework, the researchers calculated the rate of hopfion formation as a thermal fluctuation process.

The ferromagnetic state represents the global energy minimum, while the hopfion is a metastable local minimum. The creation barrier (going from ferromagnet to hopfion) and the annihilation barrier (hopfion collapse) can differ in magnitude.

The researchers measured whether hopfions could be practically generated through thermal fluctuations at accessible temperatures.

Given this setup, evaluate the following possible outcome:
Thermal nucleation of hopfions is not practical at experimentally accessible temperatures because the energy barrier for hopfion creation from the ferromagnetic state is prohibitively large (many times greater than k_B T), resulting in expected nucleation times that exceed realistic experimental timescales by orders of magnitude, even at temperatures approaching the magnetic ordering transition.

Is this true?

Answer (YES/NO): YES